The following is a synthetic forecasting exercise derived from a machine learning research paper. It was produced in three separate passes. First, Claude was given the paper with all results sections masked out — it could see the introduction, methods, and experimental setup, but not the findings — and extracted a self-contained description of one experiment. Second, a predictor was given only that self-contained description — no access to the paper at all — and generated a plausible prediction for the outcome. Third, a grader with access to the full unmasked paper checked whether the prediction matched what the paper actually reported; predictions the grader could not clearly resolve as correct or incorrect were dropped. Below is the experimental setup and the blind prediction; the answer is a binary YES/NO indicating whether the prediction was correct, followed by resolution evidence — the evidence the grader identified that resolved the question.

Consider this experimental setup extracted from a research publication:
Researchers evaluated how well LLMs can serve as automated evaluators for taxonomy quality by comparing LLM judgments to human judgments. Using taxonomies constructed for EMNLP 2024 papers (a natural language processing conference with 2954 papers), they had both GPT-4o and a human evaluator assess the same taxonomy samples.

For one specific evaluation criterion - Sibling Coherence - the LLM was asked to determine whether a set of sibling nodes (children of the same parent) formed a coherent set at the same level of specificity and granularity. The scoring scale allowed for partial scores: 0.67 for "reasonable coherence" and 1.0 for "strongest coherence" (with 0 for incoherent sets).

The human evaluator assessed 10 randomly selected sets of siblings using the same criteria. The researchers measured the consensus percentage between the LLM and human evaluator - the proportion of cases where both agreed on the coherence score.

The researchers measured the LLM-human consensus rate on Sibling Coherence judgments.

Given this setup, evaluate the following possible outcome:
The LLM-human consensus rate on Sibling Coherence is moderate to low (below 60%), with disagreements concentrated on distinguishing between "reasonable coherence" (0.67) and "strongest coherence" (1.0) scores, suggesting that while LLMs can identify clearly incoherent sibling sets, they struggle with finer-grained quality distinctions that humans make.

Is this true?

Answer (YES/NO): NO